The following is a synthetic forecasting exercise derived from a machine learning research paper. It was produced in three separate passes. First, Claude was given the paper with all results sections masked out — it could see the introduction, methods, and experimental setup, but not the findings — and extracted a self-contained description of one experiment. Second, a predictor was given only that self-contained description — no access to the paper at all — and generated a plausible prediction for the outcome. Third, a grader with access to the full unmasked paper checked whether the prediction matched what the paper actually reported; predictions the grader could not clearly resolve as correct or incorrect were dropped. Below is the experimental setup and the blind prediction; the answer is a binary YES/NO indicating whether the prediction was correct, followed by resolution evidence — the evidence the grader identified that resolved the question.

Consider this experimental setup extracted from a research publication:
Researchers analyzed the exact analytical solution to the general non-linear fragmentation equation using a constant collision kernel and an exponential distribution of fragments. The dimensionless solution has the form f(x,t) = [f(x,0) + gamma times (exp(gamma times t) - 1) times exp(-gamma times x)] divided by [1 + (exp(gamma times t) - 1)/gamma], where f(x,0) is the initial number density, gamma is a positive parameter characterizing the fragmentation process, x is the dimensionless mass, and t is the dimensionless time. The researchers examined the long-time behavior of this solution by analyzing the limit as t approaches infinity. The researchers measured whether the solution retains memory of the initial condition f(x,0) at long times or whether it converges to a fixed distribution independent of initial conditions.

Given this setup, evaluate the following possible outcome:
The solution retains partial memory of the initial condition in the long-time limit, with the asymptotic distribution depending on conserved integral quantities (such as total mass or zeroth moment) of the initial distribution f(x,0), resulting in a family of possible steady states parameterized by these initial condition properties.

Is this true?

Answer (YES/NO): NO